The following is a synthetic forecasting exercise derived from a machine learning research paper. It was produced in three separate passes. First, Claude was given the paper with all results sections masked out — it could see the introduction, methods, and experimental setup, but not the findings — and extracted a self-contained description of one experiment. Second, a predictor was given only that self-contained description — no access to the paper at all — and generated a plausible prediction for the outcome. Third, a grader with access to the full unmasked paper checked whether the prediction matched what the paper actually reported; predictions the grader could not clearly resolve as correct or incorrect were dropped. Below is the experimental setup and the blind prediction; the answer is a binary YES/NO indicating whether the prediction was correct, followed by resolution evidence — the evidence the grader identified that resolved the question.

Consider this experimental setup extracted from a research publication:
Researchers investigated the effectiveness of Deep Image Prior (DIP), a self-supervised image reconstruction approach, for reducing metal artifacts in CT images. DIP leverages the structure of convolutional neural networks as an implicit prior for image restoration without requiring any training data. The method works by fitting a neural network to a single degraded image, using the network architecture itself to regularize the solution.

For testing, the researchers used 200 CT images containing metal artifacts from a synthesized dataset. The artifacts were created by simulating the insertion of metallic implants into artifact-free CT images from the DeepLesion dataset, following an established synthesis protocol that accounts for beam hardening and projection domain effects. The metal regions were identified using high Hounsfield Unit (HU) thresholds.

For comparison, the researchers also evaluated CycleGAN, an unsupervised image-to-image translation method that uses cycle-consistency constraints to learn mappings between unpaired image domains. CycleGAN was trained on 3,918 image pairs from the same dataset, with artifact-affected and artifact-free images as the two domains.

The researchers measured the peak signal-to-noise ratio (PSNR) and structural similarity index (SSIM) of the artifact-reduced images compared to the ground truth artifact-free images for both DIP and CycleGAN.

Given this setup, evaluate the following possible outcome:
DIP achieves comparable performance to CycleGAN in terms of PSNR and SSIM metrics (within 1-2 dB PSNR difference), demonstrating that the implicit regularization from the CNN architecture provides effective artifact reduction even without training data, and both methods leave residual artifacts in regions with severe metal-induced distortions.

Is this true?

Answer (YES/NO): NO